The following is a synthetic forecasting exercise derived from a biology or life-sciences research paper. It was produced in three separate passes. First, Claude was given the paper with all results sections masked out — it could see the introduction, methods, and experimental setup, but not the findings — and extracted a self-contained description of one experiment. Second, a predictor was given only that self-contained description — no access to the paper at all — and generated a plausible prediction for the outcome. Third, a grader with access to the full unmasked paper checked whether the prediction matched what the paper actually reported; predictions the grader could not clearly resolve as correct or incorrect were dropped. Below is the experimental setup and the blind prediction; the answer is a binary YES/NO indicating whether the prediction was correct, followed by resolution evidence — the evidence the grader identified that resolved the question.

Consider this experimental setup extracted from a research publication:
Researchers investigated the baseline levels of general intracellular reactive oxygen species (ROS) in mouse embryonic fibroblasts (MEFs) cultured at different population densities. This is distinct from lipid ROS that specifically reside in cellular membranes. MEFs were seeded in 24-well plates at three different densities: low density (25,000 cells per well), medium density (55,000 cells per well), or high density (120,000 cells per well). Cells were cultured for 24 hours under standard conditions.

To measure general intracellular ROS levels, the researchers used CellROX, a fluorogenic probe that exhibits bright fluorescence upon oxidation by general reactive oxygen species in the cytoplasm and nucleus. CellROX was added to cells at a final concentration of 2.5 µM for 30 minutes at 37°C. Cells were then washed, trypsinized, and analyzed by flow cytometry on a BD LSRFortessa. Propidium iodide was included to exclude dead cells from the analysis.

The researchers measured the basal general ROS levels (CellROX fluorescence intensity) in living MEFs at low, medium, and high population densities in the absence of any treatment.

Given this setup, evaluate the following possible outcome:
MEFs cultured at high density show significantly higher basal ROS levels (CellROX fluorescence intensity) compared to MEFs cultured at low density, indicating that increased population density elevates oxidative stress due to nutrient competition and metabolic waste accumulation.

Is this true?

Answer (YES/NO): NO